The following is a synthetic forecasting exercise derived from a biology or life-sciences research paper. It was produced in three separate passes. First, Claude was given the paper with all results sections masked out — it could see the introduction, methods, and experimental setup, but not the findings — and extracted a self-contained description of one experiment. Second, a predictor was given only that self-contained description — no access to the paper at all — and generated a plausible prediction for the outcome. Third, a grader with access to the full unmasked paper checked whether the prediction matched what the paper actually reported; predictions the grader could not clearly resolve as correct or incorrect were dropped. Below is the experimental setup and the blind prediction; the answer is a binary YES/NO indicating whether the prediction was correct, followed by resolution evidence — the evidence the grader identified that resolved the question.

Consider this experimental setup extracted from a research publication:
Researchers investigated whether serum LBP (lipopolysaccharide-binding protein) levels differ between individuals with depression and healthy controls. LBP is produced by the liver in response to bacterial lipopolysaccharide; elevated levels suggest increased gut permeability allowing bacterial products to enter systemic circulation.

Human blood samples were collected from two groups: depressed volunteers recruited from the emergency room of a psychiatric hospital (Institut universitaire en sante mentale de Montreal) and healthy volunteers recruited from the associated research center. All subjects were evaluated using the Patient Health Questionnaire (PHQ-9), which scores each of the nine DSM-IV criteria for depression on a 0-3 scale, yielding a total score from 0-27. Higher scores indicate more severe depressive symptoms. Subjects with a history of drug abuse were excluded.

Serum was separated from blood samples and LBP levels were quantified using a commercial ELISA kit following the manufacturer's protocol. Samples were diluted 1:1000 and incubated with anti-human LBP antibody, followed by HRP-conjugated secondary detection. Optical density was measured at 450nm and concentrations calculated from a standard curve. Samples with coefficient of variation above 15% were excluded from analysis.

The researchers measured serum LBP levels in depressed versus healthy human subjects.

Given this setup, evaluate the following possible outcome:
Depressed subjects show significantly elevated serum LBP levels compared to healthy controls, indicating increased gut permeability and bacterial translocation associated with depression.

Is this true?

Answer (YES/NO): NO